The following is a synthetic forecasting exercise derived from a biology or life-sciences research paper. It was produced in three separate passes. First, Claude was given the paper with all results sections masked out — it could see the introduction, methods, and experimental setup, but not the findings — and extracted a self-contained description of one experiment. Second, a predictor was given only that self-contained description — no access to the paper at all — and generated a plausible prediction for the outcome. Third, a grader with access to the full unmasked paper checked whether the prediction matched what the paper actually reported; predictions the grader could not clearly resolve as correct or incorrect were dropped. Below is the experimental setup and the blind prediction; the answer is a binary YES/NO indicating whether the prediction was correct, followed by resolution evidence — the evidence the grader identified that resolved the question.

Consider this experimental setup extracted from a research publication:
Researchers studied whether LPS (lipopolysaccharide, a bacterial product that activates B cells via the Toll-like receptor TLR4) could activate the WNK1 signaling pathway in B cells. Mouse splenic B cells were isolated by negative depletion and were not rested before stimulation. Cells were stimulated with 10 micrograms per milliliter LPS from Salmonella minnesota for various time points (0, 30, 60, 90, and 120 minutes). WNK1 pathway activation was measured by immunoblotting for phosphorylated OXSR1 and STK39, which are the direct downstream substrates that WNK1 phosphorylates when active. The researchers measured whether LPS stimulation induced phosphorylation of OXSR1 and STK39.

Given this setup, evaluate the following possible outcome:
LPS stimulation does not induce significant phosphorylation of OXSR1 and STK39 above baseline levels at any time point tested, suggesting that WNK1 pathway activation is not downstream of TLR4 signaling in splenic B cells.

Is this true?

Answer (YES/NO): YES